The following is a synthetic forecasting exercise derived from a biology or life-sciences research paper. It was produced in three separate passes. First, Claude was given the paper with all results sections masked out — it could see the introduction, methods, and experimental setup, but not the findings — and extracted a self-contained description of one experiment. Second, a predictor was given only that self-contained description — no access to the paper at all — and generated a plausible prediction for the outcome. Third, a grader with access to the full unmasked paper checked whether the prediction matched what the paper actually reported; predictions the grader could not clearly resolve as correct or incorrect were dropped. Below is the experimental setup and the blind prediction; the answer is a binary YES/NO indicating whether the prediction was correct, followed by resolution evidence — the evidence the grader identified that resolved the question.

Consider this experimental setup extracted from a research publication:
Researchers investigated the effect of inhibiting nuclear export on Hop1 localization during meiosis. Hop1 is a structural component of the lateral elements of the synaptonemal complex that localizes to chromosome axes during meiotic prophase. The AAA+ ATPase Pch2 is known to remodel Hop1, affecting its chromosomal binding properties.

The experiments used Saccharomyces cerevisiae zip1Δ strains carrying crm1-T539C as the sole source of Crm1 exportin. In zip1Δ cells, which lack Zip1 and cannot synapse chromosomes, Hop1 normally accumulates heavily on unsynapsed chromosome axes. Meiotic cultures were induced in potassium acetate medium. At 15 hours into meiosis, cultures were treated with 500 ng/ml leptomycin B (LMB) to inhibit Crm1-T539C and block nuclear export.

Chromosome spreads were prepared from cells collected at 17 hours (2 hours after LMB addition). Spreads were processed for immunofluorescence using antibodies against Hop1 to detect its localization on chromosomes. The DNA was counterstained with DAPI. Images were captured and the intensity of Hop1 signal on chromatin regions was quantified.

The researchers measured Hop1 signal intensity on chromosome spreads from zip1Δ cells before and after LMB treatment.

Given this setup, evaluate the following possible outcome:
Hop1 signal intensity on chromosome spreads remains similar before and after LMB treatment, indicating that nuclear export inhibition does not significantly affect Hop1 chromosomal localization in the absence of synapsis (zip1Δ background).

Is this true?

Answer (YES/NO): NO